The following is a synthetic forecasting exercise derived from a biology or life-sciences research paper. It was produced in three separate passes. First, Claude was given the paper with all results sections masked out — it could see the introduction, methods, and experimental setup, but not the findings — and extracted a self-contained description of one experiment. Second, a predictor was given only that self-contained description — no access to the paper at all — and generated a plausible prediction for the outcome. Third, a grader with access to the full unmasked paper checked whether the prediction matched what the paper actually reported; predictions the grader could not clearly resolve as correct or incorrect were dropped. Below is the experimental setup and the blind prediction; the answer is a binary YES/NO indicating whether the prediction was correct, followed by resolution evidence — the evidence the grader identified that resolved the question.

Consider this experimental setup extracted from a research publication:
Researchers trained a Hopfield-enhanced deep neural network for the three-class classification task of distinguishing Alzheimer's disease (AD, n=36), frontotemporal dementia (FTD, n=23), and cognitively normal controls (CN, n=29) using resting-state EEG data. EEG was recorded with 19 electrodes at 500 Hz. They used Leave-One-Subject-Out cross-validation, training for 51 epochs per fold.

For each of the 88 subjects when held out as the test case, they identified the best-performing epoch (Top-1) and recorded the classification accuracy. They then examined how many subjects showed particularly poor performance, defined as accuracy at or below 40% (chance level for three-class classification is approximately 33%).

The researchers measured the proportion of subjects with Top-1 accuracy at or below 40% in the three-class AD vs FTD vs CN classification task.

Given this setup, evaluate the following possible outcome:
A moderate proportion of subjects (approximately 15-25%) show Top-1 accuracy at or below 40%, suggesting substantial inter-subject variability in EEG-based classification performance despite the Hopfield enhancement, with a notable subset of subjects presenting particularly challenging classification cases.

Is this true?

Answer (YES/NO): NO